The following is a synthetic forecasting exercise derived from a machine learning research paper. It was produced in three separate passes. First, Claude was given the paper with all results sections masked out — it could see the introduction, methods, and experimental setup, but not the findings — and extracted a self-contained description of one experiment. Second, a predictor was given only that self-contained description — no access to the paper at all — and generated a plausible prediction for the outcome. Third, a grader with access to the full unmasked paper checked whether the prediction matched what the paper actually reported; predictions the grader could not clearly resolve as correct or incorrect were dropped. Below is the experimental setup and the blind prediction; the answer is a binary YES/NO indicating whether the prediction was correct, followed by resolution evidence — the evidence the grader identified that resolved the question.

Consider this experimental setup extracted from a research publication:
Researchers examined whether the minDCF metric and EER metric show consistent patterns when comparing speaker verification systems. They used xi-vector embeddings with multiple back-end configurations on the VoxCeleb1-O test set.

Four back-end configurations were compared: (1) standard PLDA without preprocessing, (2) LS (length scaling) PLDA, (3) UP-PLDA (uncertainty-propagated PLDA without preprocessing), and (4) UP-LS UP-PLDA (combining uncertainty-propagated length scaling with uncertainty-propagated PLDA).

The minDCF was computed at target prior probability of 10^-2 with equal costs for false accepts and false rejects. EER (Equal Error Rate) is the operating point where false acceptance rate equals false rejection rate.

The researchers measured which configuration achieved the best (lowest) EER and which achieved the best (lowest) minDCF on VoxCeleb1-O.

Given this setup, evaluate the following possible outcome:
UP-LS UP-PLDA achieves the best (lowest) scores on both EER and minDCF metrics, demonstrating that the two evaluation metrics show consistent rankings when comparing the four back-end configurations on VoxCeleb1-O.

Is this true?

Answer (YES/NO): NO